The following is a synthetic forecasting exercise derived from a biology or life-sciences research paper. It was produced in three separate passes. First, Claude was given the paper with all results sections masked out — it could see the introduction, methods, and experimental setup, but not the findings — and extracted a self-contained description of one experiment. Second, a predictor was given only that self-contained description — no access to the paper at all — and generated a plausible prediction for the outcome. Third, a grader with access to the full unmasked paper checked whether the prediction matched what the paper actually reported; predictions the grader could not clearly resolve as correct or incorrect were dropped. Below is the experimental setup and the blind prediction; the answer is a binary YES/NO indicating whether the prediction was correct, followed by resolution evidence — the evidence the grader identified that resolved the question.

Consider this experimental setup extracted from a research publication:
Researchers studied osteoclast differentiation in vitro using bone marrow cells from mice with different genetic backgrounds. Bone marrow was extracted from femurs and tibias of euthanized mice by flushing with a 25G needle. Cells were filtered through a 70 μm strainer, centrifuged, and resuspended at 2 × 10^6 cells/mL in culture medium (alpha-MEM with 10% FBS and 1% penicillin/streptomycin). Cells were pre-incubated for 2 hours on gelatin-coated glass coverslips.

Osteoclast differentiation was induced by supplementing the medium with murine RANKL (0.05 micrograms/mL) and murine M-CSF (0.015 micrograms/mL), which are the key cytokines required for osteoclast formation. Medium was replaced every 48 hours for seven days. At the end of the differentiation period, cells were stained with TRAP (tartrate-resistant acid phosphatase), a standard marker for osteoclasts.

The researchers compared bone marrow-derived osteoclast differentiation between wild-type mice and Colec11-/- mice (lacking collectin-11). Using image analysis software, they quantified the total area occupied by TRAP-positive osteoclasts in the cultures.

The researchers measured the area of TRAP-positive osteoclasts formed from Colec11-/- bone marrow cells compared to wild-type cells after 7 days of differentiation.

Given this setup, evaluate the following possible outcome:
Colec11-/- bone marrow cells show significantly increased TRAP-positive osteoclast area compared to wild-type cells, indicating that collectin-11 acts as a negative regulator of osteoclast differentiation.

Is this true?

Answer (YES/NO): NO